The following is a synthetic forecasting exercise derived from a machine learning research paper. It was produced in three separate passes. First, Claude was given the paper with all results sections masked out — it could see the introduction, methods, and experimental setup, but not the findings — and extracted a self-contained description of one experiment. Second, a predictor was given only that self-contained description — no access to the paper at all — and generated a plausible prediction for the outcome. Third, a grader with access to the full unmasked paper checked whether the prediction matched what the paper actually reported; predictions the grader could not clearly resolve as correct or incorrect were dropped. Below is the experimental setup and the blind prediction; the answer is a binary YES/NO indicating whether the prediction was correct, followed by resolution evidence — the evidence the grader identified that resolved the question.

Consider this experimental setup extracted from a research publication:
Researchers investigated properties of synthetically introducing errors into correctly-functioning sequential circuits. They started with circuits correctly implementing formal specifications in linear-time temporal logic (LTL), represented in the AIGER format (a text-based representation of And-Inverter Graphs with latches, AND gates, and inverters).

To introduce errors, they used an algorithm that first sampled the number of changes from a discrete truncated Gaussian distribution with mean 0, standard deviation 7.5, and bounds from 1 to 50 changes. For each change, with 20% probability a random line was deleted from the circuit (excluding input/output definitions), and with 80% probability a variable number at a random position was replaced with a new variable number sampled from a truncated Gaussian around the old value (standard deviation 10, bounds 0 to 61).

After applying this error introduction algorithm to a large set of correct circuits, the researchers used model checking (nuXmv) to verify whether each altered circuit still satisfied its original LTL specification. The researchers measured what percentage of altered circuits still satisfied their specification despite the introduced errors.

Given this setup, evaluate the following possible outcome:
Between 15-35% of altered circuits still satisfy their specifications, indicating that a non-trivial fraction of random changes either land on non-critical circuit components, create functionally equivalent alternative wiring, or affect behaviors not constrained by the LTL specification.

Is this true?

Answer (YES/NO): NO